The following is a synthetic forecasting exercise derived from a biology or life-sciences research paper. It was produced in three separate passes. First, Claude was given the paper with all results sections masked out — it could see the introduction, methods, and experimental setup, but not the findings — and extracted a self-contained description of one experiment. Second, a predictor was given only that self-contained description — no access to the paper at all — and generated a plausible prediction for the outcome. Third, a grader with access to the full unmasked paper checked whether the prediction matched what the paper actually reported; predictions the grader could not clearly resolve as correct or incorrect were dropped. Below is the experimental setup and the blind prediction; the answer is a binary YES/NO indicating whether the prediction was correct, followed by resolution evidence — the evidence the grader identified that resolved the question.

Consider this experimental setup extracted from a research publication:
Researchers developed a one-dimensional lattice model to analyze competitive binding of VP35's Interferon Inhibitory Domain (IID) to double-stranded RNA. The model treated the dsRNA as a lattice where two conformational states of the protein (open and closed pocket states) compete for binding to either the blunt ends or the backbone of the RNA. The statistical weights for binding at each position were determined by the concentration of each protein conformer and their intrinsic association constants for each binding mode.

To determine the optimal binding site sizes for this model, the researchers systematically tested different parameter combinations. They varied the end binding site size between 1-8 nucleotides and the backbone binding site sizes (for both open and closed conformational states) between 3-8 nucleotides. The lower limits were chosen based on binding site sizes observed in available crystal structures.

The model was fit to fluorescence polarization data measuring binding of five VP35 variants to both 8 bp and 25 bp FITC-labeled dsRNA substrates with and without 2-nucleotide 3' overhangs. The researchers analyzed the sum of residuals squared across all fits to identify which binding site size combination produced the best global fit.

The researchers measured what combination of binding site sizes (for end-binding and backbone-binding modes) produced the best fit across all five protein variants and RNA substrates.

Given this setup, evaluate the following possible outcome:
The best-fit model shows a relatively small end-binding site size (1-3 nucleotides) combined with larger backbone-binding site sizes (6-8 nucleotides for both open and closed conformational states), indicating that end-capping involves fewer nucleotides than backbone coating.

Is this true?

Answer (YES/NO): NO